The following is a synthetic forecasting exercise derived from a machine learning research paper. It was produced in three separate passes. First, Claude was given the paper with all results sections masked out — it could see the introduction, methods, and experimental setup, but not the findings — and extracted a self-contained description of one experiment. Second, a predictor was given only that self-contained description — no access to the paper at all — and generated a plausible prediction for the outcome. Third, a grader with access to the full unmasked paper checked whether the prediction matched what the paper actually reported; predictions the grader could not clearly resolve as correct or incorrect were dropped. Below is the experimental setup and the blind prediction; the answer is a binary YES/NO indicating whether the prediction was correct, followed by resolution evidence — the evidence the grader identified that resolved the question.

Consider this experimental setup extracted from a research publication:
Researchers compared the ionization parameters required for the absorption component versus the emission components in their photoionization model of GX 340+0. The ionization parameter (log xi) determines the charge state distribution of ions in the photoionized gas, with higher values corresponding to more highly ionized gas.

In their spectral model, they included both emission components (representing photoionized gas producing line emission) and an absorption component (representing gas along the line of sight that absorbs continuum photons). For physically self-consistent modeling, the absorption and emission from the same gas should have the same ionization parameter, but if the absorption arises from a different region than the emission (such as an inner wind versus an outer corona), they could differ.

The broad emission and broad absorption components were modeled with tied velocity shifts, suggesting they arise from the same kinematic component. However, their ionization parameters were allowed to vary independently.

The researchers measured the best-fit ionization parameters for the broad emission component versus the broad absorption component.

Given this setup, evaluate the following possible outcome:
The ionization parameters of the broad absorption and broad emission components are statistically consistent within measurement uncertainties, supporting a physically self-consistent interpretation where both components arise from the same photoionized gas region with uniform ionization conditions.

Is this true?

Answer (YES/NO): NO